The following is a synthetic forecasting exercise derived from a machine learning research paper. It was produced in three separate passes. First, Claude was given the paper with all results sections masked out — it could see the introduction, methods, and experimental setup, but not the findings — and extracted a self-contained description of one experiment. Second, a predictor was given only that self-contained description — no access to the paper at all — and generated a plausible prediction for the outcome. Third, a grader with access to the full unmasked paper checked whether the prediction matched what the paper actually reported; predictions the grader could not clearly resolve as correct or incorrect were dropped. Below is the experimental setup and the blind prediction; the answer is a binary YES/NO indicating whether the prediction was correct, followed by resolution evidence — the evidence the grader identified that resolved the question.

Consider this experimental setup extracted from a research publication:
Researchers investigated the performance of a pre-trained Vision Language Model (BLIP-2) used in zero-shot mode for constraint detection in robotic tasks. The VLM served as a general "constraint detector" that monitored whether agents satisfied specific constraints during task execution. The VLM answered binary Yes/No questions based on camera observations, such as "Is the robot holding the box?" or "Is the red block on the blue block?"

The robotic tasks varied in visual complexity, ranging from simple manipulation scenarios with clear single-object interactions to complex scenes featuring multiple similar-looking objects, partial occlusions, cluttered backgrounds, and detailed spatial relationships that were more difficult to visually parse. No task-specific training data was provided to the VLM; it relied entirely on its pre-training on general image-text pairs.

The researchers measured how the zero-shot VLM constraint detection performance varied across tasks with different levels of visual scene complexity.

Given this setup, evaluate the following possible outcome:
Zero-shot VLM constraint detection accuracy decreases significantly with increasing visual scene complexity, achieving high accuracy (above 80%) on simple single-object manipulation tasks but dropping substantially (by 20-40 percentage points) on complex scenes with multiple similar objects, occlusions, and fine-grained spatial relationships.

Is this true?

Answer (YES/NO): YES